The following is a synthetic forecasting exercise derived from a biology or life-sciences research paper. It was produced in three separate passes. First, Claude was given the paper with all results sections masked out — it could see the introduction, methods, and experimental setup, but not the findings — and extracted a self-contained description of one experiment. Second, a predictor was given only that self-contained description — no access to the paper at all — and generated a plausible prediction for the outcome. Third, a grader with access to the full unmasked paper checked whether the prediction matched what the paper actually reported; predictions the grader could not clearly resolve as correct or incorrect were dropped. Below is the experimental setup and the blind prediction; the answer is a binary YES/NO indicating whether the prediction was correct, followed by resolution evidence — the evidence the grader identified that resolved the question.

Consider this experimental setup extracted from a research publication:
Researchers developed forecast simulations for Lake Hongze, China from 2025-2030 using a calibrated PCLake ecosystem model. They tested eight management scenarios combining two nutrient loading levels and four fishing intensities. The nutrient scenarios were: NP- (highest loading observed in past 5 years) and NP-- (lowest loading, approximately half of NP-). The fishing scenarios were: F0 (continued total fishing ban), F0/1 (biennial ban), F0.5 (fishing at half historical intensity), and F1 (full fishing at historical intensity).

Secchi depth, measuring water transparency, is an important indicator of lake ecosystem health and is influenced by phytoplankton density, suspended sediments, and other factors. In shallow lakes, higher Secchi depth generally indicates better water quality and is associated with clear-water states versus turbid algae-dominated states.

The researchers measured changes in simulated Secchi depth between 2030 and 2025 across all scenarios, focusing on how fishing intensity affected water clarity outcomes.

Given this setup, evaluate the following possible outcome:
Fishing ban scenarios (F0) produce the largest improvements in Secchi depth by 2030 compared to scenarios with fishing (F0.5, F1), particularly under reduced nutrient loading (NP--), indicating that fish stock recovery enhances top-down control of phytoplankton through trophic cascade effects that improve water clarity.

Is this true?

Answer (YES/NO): NO